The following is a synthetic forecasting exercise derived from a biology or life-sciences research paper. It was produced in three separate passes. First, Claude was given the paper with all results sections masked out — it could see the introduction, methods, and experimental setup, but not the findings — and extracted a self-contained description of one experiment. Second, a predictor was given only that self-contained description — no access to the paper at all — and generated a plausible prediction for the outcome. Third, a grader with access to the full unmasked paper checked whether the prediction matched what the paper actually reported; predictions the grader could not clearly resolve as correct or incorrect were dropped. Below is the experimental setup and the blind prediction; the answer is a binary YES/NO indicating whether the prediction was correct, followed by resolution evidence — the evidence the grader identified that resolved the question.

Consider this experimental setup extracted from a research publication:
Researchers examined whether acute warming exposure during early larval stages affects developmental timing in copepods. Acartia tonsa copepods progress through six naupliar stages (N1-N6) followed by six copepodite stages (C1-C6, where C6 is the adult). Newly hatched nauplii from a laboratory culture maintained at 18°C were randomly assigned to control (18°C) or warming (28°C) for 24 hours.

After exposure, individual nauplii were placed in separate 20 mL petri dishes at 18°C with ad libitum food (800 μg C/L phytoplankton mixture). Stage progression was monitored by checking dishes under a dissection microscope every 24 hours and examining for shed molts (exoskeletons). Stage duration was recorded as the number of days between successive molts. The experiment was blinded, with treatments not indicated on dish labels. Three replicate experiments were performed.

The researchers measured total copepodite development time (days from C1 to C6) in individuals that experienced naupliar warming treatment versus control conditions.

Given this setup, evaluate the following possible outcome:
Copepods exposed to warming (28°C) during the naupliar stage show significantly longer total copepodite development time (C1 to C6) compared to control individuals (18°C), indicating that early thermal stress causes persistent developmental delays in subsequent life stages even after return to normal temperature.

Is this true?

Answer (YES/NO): NO